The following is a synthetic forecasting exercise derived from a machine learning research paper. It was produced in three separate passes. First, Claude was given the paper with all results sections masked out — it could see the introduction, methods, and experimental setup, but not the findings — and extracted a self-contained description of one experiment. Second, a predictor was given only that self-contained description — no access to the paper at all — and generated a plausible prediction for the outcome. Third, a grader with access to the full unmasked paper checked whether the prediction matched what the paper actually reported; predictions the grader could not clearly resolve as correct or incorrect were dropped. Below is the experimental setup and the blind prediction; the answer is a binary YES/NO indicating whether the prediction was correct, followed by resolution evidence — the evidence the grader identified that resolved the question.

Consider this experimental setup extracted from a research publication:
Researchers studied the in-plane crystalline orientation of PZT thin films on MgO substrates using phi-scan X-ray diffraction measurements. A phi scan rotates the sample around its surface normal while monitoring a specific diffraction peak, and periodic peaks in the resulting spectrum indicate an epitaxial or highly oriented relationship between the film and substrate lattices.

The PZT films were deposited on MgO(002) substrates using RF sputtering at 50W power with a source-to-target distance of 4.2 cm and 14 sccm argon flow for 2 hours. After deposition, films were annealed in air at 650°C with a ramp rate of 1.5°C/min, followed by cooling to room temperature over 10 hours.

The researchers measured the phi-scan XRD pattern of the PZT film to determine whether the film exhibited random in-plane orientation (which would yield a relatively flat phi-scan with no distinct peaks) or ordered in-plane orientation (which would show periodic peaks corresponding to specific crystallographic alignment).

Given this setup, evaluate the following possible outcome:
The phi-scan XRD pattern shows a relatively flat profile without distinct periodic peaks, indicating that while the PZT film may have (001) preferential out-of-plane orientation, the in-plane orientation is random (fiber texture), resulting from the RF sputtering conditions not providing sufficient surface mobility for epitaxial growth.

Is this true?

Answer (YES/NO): NO